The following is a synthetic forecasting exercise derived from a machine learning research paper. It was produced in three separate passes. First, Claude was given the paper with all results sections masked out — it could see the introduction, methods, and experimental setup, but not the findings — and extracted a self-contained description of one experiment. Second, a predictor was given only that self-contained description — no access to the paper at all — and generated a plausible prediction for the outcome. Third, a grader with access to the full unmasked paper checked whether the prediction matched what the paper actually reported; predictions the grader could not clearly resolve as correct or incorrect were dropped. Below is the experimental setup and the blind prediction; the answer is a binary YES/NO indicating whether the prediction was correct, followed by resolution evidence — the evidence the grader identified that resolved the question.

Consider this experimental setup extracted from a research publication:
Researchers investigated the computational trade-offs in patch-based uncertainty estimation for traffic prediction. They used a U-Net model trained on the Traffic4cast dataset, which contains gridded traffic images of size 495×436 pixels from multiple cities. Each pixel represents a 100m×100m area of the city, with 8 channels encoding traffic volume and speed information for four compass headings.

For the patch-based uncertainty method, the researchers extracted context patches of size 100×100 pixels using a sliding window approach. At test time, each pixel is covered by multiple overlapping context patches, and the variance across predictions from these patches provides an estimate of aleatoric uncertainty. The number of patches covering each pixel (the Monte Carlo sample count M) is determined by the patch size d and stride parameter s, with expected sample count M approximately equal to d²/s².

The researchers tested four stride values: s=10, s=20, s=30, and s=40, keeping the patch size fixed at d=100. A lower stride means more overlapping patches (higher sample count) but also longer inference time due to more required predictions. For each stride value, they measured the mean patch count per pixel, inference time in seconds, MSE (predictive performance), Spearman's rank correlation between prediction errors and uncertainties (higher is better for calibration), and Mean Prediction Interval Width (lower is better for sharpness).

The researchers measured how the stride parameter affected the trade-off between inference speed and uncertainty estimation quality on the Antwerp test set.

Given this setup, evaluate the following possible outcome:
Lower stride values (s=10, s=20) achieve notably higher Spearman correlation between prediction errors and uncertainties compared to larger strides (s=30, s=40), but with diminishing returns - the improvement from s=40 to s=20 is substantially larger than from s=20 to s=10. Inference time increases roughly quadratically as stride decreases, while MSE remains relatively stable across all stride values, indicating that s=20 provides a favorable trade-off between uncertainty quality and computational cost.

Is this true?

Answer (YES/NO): NO